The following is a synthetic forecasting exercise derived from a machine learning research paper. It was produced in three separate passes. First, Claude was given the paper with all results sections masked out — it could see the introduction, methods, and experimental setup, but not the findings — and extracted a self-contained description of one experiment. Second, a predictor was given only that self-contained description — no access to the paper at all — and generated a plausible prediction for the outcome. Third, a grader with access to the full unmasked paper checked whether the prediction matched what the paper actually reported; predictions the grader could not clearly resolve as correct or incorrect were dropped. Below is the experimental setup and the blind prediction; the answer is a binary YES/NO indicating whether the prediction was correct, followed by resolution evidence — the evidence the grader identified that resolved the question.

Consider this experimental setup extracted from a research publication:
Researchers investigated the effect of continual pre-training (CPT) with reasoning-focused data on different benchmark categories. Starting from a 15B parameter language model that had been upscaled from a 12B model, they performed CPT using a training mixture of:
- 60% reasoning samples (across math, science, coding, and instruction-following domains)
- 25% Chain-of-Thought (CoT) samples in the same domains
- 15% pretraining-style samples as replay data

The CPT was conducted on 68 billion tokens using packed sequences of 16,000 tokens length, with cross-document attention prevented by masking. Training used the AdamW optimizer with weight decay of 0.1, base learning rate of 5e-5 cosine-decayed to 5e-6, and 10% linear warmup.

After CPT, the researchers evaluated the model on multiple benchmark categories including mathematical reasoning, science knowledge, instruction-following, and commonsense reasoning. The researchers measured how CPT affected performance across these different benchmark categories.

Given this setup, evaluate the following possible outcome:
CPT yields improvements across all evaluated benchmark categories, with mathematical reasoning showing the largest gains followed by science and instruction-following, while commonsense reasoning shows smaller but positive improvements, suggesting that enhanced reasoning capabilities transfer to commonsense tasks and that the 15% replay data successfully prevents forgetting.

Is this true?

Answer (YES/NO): NO